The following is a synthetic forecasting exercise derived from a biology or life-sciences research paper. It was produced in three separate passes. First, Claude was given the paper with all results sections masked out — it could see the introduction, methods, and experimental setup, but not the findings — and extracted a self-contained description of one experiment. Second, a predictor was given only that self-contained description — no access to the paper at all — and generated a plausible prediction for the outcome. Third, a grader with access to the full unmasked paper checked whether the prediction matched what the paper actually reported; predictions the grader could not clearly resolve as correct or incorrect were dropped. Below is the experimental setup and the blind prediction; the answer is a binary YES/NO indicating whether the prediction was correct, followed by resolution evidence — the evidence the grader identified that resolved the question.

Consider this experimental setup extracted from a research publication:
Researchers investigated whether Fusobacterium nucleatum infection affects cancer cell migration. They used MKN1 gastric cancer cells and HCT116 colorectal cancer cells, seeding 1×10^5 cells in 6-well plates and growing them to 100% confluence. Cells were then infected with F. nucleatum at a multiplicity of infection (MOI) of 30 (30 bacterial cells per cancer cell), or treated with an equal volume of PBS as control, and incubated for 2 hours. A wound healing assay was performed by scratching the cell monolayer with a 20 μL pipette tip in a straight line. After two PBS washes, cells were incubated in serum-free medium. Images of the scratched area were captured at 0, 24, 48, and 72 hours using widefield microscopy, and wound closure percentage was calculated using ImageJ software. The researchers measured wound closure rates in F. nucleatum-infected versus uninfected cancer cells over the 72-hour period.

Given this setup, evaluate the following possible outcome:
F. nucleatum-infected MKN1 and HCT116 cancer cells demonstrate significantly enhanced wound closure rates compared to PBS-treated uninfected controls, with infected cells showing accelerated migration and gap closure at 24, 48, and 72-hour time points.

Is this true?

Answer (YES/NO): YES